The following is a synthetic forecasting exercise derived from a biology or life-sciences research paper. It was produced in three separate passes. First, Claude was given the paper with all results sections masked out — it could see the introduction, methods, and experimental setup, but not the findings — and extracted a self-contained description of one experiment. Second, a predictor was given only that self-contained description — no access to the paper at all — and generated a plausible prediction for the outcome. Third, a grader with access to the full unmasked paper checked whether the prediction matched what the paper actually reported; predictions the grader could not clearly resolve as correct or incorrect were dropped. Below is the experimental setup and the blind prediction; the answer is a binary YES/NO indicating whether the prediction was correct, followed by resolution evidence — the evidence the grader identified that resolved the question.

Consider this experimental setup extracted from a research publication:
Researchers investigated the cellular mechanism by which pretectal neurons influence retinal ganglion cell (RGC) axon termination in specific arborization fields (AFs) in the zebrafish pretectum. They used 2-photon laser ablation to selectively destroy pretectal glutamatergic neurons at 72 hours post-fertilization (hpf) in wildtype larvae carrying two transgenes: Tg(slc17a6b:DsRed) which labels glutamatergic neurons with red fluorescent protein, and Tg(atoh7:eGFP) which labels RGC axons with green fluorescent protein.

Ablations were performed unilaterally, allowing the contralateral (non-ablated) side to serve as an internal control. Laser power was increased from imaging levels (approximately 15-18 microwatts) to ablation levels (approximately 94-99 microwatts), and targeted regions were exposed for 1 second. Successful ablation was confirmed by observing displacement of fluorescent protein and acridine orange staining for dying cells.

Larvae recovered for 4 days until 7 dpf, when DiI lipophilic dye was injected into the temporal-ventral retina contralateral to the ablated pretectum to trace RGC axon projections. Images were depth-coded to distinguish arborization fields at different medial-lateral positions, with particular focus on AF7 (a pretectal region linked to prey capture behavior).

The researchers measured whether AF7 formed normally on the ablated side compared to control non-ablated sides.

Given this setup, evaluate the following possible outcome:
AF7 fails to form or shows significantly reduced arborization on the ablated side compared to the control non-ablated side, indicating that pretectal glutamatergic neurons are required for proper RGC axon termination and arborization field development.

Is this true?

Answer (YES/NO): YES